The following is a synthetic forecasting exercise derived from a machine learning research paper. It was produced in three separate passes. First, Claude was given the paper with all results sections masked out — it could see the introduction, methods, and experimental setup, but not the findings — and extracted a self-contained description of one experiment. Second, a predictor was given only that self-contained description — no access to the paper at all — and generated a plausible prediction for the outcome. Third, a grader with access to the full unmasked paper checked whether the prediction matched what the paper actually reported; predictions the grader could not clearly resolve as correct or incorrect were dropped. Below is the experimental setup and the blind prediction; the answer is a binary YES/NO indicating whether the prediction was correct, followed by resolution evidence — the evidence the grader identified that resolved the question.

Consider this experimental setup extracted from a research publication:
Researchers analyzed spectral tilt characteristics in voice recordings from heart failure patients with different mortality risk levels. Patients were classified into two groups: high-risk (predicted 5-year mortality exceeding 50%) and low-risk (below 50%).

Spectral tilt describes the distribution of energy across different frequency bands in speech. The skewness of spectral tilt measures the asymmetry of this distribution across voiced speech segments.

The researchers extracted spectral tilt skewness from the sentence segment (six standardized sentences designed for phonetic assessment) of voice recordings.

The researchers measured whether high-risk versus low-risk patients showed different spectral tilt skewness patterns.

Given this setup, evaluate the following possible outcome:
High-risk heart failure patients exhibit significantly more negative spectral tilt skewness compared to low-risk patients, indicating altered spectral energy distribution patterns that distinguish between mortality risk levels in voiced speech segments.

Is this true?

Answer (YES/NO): YES